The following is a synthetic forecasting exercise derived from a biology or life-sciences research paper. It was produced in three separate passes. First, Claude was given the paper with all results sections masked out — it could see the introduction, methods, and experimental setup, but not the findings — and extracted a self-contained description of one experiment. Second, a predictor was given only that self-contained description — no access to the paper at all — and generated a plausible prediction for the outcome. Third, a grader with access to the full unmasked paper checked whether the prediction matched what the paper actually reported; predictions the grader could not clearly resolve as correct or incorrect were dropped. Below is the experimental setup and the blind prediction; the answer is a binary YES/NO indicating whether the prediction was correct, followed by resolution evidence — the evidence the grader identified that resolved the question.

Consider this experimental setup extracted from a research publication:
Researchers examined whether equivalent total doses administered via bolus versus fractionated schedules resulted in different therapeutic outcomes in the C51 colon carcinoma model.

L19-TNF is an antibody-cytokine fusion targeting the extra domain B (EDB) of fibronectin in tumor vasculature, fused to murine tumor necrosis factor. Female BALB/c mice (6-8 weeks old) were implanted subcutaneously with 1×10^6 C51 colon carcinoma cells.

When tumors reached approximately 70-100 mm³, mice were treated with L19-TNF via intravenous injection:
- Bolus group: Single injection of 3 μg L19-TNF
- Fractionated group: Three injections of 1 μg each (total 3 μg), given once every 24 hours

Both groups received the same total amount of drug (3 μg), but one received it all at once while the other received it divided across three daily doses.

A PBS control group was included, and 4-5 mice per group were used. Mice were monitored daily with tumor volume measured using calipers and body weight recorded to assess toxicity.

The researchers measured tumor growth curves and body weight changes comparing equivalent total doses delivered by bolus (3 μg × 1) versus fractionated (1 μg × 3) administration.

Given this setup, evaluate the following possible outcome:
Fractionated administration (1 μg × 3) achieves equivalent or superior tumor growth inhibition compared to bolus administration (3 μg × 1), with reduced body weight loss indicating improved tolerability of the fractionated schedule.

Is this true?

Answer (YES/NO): NO